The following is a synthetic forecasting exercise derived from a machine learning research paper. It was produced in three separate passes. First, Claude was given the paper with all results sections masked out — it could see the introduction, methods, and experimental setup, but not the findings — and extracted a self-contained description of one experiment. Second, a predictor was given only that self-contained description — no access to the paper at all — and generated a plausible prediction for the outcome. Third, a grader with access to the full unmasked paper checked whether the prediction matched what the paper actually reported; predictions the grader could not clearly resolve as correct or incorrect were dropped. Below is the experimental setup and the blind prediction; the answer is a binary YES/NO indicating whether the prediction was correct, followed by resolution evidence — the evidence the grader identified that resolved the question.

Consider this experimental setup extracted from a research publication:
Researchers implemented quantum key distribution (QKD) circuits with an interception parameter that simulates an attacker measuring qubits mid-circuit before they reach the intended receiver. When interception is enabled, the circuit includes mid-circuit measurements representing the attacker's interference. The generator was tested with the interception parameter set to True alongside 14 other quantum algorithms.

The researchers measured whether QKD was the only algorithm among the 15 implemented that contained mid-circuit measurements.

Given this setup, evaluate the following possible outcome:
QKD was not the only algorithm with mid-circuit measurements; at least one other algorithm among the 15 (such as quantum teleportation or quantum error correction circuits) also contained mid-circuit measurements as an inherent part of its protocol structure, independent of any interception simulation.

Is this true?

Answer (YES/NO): NO